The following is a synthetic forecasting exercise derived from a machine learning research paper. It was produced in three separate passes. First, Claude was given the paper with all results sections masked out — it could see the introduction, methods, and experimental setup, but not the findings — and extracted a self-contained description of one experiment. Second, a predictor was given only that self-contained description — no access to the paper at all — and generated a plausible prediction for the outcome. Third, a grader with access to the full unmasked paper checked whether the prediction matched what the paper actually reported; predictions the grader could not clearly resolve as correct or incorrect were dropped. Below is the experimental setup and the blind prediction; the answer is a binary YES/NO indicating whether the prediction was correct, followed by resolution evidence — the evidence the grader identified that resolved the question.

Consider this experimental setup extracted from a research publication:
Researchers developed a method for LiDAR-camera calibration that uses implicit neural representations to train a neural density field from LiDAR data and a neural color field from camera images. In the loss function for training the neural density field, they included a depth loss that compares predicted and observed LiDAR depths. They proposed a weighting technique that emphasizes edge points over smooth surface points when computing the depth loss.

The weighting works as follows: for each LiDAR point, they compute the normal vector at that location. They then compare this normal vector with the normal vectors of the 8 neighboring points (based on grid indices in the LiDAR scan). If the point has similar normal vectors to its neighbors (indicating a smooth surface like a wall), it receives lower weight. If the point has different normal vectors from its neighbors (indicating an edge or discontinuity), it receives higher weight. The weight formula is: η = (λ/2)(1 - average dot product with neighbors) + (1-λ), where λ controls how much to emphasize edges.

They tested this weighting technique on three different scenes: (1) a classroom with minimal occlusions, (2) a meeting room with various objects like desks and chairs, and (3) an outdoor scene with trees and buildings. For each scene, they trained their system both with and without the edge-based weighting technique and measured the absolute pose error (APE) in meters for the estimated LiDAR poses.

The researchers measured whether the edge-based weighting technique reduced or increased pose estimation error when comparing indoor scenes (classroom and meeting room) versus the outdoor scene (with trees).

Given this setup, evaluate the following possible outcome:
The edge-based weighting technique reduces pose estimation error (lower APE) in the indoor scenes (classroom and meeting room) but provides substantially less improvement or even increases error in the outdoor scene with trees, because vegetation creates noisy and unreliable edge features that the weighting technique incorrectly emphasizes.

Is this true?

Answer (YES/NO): YES